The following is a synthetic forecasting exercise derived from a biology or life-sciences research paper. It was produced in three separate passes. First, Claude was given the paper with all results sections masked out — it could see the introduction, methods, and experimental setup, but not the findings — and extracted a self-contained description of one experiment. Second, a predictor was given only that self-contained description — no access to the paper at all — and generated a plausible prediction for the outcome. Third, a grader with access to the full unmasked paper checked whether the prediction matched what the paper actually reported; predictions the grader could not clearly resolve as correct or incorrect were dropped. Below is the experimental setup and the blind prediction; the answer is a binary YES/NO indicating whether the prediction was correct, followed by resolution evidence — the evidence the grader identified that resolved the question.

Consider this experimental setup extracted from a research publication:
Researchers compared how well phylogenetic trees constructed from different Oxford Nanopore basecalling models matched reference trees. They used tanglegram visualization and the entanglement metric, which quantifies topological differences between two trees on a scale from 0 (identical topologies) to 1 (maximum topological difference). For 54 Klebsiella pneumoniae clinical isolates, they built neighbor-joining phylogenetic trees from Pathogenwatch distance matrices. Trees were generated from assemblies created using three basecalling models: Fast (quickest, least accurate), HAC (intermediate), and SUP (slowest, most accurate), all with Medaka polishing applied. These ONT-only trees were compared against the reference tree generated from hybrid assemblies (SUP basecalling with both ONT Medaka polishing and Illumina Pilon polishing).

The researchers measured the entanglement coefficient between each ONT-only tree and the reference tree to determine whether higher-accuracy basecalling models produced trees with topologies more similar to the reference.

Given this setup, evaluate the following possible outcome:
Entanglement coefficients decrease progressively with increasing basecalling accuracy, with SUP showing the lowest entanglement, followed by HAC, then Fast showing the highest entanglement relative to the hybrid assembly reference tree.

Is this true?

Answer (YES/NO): YES